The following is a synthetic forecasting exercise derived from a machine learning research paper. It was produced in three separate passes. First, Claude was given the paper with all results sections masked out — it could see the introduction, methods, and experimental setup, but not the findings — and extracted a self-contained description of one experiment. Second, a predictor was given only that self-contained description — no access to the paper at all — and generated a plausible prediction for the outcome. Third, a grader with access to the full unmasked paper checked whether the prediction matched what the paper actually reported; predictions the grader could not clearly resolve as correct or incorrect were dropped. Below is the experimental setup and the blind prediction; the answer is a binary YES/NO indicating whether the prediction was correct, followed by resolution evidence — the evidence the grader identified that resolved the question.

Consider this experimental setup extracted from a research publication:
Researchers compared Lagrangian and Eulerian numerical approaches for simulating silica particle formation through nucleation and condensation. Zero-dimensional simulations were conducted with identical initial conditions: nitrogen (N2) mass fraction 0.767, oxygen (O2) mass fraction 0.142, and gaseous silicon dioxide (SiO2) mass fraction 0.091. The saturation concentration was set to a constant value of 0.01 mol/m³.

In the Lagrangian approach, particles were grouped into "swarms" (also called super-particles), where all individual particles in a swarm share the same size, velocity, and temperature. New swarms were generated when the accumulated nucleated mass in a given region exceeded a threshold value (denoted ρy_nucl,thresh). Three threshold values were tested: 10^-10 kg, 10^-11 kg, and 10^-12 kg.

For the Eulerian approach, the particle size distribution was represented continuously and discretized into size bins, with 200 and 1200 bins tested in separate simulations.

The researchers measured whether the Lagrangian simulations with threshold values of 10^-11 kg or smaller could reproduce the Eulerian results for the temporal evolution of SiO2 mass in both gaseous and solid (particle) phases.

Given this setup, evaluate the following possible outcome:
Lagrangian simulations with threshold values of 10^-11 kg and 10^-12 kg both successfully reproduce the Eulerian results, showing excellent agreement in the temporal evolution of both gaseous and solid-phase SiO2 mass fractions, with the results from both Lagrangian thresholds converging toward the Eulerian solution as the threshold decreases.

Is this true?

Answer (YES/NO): NO